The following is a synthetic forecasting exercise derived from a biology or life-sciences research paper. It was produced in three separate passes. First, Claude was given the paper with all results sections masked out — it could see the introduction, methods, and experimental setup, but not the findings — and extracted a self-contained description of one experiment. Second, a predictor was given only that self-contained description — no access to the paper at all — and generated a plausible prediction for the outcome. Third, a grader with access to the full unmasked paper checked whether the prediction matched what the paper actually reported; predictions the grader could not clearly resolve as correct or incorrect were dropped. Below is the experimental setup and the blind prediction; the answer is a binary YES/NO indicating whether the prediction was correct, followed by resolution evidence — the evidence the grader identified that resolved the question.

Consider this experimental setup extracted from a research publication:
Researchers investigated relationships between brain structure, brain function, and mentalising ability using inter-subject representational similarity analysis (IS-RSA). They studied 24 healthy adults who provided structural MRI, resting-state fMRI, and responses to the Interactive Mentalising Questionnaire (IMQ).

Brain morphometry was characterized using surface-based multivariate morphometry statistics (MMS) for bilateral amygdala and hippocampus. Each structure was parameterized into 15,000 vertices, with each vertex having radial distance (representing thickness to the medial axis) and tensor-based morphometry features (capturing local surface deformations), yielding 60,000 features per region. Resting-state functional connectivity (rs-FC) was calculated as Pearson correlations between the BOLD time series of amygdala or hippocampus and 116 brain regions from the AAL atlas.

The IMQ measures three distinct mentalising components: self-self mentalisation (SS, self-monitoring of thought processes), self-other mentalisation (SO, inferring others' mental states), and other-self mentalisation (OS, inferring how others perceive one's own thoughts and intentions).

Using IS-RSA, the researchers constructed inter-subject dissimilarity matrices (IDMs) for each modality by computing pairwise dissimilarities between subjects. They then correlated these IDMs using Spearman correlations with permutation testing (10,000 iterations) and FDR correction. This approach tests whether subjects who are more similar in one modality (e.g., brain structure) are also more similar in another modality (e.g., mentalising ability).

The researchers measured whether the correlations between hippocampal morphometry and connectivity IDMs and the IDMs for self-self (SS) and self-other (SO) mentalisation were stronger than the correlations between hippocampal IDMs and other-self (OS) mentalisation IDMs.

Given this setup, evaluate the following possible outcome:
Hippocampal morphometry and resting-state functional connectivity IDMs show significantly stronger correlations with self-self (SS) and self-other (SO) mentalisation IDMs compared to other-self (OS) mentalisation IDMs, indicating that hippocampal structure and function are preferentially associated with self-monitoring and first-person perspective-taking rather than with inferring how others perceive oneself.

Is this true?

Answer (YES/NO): YES